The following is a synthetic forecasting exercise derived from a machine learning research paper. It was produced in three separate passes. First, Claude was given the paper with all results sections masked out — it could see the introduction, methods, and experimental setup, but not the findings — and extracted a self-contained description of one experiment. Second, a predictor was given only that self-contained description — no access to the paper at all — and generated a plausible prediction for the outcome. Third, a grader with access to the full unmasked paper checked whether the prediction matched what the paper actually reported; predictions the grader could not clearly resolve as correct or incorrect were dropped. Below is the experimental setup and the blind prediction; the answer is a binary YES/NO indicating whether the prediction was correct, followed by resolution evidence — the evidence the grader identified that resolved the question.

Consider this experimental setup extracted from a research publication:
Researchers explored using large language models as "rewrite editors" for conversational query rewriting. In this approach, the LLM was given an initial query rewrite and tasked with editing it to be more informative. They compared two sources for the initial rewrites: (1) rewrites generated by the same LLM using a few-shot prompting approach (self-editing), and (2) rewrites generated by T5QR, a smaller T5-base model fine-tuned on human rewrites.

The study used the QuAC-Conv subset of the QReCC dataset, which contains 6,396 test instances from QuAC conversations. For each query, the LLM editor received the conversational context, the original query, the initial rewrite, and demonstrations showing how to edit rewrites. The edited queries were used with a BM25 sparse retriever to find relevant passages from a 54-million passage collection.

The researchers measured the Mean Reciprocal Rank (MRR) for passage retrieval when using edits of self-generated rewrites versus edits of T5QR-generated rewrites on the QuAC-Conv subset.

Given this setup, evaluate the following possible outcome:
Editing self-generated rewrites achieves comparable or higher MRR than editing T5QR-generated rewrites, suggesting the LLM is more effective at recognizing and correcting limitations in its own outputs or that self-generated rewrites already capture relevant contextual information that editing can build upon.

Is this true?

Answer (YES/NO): YES